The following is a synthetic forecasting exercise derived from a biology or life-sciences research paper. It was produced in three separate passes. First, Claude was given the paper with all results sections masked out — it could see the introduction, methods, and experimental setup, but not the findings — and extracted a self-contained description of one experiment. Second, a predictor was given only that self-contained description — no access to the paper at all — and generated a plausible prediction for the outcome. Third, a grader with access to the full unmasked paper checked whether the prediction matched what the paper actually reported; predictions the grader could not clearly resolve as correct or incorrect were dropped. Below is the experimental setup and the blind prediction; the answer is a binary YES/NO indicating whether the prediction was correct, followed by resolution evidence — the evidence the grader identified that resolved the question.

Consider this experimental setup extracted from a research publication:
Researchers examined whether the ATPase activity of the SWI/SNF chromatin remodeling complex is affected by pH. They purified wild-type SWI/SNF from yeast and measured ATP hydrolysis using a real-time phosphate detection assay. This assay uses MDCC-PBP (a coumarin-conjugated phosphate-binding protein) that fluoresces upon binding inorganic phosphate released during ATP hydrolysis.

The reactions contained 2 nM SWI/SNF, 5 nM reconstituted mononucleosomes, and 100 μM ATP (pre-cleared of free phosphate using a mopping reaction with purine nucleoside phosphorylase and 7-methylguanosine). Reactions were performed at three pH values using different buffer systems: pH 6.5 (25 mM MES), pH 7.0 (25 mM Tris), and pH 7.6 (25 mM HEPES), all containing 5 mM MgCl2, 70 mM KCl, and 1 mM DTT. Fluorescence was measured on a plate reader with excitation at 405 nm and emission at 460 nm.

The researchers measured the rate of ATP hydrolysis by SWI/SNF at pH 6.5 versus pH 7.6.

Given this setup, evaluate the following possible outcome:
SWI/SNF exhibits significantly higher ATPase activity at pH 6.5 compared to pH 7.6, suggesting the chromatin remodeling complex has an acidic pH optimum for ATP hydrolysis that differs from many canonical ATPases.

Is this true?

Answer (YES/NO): NO